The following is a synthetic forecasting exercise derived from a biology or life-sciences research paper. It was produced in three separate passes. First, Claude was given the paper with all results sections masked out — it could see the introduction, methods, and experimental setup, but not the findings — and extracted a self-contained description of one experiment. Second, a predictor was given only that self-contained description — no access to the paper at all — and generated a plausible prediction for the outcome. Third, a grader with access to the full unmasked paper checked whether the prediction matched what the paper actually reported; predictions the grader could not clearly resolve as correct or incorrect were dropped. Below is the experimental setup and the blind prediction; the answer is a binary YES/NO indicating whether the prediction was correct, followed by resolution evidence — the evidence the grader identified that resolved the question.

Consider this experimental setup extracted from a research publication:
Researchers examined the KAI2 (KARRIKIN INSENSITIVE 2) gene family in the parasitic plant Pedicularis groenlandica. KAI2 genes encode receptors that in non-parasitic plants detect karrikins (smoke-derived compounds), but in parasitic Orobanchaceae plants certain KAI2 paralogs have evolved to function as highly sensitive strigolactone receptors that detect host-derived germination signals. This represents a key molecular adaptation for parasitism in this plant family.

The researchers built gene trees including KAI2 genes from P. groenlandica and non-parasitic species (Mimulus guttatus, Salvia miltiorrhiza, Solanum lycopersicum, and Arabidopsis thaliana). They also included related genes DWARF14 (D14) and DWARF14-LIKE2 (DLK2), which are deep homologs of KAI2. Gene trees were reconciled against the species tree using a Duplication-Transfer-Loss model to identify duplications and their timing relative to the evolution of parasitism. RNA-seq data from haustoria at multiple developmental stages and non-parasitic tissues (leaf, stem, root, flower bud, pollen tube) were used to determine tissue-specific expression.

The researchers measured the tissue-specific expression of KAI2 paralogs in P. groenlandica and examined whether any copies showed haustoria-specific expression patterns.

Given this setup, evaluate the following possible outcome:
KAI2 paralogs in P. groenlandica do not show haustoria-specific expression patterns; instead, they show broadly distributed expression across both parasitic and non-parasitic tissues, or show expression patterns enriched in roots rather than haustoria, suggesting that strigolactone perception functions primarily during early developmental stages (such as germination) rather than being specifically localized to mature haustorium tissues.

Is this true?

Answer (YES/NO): NO